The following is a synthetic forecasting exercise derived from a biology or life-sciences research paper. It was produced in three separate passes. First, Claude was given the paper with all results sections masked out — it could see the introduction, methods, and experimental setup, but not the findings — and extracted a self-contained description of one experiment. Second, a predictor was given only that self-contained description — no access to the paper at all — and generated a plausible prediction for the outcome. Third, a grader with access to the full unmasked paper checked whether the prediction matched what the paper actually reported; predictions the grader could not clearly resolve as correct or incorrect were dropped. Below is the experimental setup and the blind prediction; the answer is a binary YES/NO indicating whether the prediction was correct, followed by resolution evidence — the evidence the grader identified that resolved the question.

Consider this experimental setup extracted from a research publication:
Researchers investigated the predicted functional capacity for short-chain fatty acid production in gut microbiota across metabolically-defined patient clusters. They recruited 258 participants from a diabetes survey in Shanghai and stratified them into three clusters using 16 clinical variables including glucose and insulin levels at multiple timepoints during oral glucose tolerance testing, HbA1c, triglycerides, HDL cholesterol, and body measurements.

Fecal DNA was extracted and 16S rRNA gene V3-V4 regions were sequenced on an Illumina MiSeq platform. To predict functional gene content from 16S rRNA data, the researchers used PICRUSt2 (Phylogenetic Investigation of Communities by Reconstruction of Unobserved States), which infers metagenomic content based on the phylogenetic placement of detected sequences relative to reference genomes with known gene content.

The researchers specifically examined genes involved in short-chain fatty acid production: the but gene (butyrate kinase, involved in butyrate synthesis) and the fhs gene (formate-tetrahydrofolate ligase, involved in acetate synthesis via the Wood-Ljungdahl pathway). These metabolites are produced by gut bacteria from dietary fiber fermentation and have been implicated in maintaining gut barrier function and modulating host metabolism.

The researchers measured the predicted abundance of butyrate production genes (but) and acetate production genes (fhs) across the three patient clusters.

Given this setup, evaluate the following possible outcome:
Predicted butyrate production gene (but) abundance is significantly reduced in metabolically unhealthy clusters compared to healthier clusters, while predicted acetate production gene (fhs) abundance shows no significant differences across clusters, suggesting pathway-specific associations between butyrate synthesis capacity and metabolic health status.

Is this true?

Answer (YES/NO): NO